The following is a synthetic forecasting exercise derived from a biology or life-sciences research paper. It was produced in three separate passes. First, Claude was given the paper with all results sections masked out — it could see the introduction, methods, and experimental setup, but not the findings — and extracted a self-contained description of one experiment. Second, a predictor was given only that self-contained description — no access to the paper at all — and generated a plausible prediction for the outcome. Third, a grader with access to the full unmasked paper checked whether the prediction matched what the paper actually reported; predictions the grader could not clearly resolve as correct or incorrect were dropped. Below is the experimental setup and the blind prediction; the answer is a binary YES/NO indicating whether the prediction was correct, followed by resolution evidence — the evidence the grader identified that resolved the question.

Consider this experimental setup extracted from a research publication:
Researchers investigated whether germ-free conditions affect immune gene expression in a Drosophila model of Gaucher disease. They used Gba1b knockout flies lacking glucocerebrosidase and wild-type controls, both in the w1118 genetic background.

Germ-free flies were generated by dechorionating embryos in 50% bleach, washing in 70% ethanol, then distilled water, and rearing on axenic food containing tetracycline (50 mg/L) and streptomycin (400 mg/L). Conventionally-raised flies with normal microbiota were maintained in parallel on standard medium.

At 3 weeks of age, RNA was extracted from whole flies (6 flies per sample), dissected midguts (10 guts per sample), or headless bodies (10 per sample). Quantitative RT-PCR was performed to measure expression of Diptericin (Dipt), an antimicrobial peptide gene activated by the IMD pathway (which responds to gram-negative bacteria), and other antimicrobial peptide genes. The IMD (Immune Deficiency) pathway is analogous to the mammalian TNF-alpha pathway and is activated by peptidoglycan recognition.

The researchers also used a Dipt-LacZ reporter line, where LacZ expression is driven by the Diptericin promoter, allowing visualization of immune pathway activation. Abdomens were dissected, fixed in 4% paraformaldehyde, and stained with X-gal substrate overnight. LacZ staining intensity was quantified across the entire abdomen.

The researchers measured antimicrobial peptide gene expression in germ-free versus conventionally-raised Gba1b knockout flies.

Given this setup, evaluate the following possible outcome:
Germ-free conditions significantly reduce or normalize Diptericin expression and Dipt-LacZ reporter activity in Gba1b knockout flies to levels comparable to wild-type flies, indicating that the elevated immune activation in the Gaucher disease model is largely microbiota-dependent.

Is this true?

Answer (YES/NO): YES